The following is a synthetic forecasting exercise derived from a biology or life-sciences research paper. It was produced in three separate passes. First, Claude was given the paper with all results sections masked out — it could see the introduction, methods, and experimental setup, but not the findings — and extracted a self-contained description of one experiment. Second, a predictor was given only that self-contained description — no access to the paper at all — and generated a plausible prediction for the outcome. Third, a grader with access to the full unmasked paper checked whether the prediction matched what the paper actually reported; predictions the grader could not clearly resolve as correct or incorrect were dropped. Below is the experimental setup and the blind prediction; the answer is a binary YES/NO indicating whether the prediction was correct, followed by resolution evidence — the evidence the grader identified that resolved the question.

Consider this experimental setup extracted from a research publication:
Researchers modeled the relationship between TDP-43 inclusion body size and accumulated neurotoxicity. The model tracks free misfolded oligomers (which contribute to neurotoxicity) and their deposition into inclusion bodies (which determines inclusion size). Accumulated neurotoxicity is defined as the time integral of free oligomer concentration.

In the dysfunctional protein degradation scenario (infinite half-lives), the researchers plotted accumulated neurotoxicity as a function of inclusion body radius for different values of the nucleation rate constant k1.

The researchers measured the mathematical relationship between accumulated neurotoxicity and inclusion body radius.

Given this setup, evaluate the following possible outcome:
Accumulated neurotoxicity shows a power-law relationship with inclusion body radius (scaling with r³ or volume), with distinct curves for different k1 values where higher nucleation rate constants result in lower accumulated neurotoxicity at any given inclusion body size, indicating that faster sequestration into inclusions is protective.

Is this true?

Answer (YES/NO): NO